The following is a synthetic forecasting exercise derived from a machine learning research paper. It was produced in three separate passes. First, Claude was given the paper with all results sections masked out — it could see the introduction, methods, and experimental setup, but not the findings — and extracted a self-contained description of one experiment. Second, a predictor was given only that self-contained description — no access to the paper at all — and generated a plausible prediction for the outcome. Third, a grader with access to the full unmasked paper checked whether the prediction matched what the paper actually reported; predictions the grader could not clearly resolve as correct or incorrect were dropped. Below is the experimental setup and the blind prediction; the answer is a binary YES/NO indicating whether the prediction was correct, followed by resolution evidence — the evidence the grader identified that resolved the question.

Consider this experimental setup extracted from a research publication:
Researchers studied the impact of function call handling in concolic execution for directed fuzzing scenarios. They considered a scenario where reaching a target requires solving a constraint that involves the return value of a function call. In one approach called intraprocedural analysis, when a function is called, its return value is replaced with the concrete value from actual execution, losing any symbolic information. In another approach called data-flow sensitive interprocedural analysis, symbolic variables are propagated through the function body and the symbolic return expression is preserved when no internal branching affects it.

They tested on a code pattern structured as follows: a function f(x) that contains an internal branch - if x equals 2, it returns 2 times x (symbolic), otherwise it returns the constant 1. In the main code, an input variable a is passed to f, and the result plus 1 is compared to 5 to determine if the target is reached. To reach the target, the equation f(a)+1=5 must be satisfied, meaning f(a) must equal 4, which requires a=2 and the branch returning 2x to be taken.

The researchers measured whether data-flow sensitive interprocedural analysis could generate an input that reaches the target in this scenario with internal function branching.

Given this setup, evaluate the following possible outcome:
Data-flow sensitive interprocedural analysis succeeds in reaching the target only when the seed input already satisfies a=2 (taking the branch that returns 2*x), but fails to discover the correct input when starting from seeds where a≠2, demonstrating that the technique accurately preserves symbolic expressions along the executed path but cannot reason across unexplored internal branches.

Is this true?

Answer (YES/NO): YES